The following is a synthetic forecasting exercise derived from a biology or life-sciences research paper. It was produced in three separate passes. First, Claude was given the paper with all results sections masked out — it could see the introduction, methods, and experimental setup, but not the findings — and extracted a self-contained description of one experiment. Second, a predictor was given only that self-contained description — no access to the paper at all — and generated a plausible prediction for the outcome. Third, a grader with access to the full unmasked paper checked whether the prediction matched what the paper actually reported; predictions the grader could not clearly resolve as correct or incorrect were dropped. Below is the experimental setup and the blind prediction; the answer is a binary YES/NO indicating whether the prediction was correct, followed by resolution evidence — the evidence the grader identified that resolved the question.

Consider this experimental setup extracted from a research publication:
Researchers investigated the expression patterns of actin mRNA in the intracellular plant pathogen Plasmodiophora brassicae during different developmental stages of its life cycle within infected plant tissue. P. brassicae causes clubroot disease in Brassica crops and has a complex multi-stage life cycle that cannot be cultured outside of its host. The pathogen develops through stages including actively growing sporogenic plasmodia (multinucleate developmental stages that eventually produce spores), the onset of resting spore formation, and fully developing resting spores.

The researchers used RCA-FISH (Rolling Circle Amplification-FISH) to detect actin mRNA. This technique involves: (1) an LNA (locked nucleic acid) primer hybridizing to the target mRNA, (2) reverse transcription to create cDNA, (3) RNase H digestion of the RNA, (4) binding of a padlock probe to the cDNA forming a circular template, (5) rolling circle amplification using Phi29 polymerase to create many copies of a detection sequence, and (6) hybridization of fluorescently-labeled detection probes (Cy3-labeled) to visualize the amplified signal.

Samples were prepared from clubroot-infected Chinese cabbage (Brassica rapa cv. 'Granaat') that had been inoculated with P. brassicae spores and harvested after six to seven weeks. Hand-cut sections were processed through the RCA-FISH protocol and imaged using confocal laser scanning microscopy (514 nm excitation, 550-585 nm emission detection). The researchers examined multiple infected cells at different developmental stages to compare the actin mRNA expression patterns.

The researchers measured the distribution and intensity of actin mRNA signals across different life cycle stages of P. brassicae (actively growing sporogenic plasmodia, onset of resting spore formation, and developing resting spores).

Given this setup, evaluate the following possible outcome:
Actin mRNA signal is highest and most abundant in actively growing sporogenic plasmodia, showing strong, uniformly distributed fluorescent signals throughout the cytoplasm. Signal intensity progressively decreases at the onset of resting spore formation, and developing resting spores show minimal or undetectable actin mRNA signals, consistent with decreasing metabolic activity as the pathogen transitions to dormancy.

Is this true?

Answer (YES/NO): NO